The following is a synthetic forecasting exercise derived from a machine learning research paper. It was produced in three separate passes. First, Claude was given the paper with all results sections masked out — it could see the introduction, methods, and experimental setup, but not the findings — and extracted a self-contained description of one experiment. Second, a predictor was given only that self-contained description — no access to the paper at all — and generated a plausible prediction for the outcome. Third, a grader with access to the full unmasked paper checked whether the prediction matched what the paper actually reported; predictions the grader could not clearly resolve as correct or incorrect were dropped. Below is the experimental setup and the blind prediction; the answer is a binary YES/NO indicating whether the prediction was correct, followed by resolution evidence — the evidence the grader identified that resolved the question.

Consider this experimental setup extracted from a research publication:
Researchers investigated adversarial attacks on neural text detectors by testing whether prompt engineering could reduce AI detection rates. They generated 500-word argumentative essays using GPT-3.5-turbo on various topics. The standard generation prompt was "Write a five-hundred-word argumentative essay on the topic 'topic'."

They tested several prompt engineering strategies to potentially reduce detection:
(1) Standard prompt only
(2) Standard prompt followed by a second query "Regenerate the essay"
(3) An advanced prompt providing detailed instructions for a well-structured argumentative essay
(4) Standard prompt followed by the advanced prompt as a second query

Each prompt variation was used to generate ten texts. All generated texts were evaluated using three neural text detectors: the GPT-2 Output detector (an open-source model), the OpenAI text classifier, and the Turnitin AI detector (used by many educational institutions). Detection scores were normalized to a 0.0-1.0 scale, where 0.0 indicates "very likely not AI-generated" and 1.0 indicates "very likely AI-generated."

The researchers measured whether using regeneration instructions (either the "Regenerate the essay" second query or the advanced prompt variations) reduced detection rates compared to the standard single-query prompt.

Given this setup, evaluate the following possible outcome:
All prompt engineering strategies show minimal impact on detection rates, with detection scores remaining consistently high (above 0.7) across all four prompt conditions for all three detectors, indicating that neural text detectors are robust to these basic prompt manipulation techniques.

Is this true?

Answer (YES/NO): NO